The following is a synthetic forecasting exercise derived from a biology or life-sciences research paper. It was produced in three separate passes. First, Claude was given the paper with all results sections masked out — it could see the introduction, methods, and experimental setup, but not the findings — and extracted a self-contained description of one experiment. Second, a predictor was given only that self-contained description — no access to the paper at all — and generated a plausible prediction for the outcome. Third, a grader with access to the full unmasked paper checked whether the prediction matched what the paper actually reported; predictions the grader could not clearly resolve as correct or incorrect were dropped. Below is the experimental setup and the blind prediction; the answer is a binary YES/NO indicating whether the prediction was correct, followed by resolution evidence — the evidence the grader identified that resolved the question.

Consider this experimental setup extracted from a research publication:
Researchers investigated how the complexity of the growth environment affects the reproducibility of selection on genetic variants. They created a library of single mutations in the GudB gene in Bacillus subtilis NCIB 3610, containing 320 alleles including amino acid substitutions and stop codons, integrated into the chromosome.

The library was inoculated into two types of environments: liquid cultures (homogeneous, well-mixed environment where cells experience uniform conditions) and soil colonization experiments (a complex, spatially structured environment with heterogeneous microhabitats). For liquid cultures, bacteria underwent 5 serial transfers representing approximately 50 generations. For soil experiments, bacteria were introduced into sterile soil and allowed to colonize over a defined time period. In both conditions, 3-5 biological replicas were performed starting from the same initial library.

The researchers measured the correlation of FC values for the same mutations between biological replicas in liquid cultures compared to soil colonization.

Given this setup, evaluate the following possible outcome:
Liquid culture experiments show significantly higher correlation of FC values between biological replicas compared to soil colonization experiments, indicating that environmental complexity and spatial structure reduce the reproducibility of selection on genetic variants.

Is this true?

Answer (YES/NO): YES